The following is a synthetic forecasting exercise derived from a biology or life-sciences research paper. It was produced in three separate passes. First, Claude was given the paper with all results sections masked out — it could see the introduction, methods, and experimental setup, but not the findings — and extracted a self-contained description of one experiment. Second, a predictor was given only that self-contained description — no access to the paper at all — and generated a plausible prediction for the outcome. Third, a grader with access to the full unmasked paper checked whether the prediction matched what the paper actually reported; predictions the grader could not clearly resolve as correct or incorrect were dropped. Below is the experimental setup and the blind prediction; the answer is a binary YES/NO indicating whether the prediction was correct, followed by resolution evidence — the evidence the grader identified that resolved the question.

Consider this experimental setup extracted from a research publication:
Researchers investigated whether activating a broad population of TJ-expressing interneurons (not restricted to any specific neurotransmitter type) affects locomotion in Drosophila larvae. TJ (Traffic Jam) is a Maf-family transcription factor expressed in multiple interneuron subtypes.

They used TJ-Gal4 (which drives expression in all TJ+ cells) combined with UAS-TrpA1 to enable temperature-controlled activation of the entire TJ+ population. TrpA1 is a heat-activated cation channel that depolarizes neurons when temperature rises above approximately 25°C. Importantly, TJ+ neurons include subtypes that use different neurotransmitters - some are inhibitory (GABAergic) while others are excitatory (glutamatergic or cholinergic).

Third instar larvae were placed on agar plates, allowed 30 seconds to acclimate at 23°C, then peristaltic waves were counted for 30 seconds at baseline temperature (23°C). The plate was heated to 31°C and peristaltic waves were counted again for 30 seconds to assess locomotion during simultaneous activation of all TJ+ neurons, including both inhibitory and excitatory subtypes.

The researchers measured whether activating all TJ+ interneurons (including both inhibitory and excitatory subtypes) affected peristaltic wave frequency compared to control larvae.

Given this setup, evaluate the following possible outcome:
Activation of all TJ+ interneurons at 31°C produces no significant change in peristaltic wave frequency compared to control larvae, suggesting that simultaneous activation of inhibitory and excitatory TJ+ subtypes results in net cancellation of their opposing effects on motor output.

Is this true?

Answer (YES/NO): NO